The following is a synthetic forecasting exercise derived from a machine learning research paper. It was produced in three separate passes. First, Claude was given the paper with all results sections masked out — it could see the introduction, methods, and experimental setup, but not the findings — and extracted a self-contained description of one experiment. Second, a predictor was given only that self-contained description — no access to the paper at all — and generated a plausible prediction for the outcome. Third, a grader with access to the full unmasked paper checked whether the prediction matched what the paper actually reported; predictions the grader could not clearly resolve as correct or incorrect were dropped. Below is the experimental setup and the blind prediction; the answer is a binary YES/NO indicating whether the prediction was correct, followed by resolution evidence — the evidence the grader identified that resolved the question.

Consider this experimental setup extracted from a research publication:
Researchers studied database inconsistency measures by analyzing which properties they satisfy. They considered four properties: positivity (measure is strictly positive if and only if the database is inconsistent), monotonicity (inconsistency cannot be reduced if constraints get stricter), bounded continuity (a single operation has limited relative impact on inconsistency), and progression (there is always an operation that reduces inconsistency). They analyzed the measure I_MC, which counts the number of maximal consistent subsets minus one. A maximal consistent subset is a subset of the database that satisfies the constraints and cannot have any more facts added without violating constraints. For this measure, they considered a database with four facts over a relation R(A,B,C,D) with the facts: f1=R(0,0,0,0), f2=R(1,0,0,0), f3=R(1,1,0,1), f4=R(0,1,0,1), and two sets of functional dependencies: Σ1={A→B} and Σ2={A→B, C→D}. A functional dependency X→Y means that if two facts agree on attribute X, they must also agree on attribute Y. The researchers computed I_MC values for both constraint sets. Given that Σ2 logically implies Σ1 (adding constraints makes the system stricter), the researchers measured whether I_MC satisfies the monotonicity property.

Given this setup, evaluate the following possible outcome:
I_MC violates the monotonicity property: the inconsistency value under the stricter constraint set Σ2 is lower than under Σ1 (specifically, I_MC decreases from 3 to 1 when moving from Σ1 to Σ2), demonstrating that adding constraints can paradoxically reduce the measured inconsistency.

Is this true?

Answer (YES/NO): YES